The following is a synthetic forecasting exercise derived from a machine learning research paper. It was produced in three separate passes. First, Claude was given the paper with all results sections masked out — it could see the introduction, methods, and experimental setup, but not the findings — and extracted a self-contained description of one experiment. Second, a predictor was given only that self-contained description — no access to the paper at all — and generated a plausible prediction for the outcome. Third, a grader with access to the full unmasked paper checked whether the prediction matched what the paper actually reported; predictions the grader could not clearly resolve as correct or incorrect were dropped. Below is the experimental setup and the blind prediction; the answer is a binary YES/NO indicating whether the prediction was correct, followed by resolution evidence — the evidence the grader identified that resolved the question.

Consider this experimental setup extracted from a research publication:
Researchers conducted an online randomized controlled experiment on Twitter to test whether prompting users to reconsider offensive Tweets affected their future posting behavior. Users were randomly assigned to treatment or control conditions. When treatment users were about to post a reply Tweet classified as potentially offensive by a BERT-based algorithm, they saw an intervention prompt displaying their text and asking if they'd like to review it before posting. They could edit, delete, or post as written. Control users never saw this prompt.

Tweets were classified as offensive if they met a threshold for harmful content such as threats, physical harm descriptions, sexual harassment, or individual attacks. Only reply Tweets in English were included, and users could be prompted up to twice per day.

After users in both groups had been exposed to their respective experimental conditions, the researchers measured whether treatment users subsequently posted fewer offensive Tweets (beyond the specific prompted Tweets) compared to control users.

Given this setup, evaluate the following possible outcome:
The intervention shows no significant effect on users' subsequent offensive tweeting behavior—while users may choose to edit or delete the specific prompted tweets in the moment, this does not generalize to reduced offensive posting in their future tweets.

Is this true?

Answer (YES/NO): NO